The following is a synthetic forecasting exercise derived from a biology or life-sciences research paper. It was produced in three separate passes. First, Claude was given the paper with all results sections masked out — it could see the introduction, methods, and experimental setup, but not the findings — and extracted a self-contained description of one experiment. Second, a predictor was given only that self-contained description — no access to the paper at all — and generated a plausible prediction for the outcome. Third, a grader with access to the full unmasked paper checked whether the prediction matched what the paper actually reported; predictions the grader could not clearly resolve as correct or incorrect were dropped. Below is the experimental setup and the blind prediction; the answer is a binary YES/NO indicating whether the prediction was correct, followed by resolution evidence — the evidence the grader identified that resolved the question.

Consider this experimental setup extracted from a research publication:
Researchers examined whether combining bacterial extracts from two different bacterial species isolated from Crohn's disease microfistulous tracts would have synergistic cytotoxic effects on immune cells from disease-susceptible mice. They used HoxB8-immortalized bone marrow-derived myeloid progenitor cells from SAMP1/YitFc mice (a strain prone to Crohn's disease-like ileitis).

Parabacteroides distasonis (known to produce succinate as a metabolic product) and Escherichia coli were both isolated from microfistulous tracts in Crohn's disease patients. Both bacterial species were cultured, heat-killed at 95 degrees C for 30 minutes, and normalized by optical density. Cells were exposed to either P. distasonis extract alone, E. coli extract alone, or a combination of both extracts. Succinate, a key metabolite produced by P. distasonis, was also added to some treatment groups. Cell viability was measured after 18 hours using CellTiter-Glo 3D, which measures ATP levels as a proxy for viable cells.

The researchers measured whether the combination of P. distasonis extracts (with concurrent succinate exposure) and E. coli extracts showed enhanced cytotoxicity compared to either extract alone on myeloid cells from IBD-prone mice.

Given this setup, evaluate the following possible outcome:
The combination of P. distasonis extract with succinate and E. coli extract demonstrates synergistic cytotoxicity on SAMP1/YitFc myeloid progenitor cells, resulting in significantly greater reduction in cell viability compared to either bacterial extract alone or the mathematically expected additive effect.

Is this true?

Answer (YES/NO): YES